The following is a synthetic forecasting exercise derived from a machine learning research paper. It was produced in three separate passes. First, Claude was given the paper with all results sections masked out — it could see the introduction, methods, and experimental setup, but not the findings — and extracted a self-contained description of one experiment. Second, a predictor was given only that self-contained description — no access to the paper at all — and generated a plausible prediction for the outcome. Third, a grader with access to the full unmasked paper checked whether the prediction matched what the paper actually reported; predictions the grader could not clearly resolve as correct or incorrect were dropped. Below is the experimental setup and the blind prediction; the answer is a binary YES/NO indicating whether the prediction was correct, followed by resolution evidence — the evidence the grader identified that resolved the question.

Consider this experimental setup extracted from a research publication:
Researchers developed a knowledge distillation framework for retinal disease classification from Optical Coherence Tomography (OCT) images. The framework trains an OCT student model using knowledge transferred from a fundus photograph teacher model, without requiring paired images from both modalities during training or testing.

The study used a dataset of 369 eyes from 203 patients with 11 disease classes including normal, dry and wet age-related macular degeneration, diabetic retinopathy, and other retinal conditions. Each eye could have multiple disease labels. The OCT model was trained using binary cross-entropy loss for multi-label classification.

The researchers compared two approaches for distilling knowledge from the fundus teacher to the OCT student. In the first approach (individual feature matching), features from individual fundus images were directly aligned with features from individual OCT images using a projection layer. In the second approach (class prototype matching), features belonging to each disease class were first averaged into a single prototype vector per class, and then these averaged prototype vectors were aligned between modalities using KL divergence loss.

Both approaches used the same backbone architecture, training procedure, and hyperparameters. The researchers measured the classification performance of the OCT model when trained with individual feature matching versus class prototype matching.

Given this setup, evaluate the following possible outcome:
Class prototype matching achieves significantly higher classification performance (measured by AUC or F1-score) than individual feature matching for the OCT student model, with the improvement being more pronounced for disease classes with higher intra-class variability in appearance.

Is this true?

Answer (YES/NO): NO